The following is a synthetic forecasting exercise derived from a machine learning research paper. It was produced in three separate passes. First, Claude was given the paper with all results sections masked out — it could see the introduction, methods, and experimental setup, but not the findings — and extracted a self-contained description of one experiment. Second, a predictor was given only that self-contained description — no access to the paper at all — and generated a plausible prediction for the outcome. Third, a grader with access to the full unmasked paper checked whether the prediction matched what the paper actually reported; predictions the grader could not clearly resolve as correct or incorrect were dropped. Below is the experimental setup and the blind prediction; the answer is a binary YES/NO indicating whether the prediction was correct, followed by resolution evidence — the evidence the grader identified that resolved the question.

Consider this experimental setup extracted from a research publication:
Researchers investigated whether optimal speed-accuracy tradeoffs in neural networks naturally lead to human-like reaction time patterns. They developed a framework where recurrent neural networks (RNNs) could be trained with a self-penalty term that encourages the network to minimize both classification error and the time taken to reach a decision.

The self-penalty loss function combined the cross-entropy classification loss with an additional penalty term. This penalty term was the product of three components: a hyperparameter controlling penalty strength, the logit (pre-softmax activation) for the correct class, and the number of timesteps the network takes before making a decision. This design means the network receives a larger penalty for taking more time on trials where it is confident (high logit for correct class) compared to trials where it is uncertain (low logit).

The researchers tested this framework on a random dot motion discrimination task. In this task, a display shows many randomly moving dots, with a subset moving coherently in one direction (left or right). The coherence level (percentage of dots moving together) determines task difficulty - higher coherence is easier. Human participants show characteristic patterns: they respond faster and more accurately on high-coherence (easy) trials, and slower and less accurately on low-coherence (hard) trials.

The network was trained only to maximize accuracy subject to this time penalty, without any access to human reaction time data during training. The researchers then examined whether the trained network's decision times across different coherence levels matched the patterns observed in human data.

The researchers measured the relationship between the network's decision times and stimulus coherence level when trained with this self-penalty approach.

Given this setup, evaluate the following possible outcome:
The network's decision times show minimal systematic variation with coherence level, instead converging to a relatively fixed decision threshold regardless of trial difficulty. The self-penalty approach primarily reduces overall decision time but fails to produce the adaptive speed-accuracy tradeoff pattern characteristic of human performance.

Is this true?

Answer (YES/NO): NO